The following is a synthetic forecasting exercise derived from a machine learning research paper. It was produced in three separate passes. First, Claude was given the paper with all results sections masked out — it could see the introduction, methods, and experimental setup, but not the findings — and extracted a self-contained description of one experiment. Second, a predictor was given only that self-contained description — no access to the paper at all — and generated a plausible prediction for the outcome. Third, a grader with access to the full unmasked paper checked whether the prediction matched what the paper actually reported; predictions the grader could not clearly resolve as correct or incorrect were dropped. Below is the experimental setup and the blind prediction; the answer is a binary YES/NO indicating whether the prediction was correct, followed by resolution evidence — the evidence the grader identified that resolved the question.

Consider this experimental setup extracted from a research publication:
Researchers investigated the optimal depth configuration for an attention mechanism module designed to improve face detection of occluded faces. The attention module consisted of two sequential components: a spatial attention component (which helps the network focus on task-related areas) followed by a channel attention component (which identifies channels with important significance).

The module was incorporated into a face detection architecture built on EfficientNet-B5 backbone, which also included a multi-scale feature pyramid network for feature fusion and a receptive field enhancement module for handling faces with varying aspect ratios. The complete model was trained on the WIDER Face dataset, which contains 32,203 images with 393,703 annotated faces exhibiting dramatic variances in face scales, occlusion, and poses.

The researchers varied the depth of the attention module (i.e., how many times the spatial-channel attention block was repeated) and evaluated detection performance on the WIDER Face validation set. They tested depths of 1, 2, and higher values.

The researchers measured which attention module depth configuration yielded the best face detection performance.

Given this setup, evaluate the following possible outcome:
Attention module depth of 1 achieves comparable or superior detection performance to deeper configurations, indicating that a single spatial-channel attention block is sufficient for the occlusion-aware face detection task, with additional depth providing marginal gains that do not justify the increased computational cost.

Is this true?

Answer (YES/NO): NO